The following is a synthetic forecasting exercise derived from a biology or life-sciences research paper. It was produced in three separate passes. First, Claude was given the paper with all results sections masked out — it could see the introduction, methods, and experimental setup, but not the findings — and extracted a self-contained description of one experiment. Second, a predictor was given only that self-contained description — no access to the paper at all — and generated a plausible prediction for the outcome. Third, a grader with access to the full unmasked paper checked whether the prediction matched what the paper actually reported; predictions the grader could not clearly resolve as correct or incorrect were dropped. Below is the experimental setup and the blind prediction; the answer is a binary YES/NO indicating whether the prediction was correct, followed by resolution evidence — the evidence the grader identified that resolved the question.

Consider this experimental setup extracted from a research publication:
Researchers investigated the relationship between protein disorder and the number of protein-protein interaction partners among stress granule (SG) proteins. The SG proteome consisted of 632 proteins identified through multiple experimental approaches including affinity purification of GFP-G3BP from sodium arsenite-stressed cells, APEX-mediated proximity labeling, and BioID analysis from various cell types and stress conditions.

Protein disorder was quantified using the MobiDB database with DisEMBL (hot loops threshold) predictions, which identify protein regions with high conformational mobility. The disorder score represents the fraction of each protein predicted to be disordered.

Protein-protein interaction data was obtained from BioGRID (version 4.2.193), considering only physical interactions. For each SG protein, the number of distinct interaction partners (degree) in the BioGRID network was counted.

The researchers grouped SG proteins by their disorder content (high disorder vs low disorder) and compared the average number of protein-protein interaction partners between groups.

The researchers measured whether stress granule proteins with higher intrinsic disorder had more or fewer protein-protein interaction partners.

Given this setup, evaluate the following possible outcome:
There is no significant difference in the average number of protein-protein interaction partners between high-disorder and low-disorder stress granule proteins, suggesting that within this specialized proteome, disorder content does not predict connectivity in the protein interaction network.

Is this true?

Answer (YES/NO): NO